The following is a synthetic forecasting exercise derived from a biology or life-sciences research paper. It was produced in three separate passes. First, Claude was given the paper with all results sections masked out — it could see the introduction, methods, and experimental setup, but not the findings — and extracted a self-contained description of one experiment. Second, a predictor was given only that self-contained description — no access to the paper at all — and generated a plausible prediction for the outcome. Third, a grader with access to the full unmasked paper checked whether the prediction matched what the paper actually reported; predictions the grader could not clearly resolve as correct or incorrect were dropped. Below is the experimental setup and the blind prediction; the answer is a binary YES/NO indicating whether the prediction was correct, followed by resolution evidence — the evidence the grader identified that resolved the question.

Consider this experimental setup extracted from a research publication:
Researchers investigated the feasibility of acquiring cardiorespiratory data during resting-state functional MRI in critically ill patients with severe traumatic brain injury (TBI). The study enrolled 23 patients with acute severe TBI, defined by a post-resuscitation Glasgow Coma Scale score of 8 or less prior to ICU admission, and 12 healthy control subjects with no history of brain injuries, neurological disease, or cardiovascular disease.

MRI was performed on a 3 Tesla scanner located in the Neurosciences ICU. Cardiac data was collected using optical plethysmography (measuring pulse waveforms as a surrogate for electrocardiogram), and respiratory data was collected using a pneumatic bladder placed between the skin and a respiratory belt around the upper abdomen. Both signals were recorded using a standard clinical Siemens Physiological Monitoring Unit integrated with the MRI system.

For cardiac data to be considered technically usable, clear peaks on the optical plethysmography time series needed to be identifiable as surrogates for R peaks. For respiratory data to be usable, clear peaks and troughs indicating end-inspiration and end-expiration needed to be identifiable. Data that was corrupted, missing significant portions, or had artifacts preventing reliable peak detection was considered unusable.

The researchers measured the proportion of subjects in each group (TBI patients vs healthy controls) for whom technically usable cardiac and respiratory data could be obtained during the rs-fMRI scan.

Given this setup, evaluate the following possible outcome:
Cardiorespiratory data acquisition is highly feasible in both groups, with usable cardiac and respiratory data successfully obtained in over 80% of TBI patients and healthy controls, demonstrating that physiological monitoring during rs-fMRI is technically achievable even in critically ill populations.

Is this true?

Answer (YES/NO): NO